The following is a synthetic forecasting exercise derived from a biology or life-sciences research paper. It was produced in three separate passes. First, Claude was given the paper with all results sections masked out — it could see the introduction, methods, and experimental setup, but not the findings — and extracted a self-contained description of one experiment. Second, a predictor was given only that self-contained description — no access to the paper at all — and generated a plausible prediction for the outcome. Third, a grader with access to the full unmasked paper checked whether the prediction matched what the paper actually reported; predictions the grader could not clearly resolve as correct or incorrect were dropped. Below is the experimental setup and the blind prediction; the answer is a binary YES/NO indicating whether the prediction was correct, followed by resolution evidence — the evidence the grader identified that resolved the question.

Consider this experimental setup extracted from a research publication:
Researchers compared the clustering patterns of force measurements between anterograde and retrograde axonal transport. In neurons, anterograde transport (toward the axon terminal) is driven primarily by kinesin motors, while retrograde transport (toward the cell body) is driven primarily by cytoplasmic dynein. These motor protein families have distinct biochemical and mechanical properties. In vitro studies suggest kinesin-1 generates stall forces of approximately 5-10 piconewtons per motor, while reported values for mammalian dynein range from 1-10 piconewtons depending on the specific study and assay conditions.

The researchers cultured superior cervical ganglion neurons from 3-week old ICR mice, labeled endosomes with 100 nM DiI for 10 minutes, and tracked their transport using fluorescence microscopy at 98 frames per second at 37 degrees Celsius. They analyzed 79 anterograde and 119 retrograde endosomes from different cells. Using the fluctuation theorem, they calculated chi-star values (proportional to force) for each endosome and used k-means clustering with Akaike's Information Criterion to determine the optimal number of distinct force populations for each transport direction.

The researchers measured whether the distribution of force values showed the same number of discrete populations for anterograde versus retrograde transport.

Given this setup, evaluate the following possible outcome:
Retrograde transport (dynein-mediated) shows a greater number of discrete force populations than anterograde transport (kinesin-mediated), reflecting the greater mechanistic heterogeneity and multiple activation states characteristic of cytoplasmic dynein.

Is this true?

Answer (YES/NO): NO